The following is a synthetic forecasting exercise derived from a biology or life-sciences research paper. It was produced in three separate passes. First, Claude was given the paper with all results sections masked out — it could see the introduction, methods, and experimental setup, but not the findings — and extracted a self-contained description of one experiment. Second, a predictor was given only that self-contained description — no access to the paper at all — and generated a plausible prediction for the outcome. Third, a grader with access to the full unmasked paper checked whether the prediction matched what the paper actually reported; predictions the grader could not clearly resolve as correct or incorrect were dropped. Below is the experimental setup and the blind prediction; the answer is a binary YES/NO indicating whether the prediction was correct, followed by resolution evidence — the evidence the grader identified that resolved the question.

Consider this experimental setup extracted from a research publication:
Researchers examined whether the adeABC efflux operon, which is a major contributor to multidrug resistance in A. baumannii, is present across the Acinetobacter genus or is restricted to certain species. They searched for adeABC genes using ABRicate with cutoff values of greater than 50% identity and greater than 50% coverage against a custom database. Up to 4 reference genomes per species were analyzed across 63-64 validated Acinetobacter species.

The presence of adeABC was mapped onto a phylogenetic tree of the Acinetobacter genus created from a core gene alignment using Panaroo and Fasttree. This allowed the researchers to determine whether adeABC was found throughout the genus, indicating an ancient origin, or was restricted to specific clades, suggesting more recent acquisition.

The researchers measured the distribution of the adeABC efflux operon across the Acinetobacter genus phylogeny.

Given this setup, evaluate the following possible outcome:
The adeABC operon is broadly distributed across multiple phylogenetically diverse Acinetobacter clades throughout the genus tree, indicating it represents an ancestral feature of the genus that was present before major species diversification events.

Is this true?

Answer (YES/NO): NO